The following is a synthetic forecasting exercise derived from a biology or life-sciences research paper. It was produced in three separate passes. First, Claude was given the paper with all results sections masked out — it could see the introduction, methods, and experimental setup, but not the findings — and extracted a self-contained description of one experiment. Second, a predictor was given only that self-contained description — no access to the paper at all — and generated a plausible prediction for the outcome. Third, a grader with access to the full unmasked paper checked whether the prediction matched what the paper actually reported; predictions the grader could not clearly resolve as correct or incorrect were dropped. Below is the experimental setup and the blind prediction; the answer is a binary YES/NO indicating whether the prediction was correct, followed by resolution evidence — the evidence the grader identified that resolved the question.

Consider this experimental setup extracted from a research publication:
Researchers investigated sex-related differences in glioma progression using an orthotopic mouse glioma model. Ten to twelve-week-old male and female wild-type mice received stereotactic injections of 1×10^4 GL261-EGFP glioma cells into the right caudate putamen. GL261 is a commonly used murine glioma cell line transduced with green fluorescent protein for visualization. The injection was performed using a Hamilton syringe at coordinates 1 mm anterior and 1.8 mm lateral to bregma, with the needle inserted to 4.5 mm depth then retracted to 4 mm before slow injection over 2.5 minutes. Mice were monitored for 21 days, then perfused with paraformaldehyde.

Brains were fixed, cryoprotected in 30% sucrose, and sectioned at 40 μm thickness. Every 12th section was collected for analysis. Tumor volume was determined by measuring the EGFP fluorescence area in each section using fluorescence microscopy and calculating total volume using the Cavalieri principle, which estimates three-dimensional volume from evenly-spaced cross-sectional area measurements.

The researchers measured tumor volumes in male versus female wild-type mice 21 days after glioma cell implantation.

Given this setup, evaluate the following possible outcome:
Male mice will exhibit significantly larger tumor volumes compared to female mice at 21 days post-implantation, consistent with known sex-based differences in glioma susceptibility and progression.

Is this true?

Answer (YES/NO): YES